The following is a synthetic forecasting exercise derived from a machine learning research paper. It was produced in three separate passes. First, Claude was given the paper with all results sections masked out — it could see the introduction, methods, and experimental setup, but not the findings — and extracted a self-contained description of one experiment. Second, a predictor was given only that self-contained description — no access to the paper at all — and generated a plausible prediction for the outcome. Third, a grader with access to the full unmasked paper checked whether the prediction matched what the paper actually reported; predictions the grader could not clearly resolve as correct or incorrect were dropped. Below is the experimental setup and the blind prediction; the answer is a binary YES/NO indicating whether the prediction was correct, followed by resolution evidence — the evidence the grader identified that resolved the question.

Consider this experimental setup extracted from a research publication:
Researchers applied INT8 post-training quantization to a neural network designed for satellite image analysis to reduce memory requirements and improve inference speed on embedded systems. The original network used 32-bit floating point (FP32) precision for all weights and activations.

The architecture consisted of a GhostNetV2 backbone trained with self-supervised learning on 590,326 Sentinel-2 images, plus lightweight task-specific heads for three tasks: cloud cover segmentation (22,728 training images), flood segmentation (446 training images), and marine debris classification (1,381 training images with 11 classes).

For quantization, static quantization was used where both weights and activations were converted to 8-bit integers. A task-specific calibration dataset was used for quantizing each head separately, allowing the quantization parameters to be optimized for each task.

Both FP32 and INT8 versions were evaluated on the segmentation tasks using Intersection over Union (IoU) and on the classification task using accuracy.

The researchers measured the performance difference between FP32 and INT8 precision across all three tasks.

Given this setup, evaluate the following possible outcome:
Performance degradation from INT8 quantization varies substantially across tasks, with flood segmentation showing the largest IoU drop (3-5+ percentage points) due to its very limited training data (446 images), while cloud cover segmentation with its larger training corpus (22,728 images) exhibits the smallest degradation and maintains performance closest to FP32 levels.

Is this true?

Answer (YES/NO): NO